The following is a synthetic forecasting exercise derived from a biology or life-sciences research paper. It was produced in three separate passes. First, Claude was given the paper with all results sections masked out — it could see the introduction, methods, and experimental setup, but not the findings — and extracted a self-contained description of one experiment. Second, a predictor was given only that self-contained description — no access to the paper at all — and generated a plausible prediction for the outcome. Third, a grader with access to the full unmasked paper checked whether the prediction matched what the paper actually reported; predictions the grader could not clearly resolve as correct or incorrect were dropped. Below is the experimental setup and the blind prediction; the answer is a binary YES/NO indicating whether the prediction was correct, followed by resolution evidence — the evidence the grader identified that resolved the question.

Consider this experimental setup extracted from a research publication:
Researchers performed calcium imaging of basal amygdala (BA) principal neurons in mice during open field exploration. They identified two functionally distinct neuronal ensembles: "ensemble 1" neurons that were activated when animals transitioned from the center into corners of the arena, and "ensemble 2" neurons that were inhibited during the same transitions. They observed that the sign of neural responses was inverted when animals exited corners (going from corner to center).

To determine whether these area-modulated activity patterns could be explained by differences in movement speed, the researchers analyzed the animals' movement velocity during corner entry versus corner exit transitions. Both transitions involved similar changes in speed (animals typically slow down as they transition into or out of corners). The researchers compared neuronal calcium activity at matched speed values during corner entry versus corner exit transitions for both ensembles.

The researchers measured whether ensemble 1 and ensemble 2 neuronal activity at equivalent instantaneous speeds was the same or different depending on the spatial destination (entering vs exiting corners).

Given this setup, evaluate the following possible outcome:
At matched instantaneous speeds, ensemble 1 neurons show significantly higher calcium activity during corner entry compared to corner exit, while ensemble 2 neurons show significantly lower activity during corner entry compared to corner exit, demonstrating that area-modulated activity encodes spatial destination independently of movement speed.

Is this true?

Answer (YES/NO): YES